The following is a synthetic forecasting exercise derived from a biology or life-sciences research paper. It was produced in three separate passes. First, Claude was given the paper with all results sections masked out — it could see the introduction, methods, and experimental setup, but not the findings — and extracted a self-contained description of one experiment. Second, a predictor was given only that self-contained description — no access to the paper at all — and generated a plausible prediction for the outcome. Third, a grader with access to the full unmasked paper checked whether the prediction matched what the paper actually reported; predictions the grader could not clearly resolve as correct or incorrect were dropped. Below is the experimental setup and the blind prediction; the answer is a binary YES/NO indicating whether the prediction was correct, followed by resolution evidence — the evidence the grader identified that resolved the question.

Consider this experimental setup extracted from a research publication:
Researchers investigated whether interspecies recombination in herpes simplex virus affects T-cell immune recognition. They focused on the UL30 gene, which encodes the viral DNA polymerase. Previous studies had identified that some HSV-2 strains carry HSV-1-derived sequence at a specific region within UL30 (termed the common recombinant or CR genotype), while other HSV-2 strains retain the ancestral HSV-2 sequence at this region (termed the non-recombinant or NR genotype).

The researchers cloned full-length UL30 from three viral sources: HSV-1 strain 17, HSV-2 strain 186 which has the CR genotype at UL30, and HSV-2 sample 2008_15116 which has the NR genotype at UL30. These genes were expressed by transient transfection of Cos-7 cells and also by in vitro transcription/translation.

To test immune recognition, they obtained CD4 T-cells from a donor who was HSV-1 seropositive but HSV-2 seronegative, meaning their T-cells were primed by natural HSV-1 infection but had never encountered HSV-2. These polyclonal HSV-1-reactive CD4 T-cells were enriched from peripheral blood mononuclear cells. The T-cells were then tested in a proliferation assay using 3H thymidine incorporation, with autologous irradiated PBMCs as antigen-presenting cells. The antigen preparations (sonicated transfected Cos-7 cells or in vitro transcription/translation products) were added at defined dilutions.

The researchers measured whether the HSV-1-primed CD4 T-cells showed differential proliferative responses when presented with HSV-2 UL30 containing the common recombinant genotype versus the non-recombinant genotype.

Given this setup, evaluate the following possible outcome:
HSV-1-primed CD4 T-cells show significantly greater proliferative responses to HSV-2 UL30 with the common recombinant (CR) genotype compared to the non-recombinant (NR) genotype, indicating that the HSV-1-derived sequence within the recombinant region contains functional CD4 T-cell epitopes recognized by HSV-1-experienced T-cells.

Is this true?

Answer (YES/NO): YES